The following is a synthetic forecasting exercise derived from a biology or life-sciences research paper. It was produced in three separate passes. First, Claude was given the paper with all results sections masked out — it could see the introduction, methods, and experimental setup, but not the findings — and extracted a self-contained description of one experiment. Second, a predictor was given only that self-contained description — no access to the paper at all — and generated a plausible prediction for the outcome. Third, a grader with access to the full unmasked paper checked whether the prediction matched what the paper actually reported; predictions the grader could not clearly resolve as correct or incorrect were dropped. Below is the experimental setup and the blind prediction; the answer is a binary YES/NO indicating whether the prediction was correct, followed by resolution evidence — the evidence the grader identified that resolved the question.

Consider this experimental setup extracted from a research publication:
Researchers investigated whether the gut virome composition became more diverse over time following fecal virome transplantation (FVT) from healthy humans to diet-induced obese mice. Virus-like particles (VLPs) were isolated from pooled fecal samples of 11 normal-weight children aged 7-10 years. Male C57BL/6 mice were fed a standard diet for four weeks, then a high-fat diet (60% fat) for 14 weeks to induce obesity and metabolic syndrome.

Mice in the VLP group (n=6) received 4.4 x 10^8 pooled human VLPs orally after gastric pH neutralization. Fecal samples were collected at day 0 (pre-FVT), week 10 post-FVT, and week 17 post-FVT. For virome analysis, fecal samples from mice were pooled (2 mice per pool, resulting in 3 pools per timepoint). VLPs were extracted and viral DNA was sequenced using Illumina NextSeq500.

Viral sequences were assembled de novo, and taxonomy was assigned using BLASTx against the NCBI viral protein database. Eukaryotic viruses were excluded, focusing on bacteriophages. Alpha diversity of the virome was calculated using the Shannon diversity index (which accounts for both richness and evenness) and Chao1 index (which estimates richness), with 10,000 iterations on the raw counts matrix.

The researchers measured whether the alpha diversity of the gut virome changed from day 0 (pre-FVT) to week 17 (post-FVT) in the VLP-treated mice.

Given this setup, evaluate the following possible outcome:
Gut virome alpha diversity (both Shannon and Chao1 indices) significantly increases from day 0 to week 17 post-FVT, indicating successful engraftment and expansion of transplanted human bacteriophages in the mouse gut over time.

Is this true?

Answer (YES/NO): NO